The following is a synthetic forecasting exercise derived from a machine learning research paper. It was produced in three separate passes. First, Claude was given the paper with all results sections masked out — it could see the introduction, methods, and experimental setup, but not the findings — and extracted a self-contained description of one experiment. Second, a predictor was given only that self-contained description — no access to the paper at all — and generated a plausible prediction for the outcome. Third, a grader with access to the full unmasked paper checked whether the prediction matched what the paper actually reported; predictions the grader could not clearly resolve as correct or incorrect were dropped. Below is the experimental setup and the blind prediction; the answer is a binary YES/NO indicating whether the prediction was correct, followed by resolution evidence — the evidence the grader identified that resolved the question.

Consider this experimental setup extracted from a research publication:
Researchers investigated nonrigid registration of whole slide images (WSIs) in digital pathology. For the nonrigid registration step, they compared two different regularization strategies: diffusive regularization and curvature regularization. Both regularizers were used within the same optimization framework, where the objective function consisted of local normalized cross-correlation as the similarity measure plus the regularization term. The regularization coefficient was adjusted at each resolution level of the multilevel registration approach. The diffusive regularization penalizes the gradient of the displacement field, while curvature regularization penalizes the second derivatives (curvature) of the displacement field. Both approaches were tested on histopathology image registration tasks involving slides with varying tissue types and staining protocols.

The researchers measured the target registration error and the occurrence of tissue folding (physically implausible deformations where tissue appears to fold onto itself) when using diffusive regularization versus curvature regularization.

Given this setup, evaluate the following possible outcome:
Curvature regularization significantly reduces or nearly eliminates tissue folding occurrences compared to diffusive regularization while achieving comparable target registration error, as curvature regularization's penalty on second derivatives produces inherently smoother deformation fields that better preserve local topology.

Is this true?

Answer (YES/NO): NO